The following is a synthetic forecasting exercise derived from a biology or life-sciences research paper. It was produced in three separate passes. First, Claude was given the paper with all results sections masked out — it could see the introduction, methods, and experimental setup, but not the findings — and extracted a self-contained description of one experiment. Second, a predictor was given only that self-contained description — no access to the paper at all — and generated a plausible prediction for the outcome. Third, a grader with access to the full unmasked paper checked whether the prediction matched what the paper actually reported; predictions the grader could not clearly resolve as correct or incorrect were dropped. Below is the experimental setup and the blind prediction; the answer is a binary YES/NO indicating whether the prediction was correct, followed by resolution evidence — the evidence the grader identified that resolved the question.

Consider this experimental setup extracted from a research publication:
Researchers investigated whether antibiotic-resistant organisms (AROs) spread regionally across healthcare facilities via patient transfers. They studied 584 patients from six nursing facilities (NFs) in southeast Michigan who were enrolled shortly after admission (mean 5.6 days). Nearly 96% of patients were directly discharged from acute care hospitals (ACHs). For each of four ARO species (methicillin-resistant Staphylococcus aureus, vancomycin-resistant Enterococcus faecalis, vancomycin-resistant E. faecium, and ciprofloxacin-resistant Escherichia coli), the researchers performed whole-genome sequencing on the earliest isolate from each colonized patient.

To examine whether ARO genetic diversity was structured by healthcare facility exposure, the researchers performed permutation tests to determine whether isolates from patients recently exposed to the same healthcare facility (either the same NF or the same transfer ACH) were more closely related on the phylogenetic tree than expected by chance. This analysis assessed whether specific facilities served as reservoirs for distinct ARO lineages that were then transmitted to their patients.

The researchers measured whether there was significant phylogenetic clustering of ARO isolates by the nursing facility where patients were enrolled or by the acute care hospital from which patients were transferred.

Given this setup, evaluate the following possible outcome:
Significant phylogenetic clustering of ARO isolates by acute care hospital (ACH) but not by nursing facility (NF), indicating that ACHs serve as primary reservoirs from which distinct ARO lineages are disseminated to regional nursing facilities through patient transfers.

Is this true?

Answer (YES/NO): NO